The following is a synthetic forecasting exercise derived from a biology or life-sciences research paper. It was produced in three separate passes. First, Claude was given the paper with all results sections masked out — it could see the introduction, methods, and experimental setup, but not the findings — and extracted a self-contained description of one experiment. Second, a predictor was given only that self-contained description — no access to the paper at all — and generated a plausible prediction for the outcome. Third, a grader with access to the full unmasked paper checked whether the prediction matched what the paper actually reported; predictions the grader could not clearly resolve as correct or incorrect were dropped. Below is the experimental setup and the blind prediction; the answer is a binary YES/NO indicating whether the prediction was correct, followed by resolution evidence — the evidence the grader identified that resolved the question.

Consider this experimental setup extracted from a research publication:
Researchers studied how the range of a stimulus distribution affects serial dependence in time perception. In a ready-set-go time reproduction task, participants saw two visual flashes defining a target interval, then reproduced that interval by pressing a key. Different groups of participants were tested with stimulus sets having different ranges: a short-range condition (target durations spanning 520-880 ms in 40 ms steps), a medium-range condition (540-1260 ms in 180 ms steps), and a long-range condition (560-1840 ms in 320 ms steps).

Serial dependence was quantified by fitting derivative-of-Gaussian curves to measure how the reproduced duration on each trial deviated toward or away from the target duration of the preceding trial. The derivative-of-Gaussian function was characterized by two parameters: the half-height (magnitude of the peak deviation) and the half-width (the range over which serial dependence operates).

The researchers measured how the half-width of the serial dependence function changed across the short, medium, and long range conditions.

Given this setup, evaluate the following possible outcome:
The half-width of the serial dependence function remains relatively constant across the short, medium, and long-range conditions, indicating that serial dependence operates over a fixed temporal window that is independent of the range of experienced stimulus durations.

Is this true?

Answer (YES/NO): NO